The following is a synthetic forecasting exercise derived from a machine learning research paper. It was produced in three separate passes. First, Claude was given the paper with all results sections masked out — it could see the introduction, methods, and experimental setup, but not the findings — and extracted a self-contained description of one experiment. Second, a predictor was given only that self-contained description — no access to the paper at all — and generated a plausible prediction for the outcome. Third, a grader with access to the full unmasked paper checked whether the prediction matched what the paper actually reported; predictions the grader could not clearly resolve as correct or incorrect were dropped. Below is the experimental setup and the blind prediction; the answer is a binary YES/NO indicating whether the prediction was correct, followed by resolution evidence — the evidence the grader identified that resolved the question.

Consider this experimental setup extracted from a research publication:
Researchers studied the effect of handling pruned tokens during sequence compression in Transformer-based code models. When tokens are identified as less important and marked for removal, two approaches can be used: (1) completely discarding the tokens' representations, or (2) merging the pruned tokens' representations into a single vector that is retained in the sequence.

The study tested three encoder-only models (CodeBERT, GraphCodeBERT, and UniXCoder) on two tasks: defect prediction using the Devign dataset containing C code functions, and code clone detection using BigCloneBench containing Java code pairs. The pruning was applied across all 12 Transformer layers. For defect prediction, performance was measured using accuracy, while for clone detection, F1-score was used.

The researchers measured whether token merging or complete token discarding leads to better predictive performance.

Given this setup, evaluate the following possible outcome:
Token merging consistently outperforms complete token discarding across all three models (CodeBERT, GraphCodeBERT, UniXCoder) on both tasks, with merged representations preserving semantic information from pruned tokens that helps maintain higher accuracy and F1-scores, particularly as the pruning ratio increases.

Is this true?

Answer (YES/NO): NO